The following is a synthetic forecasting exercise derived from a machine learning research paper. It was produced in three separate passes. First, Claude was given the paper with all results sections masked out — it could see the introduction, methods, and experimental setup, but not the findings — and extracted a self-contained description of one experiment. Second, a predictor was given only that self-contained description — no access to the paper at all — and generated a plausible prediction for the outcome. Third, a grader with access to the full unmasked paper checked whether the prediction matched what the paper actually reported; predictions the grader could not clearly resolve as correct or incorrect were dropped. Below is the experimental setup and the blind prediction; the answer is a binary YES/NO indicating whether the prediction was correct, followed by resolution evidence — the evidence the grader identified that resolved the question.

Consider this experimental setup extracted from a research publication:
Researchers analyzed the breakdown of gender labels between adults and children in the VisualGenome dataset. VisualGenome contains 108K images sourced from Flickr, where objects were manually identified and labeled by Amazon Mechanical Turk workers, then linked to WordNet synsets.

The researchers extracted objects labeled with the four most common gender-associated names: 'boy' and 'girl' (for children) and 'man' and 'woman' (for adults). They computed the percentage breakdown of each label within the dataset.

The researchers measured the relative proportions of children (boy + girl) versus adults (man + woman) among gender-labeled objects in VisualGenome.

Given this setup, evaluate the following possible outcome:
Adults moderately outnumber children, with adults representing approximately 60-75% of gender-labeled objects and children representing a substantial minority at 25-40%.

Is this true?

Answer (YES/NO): NO